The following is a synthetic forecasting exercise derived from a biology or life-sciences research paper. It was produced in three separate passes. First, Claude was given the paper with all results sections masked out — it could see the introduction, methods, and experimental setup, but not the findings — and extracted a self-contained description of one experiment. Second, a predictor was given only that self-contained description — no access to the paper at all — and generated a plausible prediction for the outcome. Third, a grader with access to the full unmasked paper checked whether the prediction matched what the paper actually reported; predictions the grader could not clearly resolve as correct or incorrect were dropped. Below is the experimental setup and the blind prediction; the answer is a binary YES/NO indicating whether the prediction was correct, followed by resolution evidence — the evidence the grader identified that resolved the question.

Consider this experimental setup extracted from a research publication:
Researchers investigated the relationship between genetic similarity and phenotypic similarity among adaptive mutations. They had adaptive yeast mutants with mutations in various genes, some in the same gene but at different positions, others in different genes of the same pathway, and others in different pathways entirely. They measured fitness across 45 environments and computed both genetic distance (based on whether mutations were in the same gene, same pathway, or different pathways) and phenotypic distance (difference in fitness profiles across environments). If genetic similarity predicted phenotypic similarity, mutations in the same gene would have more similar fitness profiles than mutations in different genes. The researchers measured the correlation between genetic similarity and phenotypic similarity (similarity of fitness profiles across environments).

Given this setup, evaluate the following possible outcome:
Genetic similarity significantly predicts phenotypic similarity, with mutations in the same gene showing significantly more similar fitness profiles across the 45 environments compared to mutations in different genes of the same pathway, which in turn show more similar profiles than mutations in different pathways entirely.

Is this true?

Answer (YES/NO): NO